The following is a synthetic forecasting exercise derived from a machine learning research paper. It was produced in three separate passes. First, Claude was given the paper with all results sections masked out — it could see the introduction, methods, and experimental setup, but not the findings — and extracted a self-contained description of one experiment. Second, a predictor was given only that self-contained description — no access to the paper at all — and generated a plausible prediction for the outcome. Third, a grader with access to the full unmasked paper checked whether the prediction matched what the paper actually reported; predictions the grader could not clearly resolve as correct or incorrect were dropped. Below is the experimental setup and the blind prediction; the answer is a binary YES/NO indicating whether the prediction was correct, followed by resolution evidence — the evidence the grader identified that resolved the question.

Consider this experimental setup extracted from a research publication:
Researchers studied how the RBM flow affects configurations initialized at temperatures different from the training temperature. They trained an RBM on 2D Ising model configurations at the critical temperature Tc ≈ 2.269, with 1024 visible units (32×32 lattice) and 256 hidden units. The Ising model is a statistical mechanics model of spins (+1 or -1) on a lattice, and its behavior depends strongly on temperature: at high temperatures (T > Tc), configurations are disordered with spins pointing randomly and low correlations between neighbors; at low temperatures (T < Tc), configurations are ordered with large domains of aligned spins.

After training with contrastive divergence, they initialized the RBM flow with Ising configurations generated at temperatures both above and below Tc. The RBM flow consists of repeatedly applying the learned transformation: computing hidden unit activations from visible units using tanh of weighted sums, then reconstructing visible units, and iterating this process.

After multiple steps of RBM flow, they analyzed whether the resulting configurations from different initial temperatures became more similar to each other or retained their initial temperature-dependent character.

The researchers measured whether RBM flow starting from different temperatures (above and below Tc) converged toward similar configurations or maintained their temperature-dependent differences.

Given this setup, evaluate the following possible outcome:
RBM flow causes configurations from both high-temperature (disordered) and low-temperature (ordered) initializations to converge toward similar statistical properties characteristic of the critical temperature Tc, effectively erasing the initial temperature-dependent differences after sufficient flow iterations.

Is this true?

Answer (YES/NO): NO